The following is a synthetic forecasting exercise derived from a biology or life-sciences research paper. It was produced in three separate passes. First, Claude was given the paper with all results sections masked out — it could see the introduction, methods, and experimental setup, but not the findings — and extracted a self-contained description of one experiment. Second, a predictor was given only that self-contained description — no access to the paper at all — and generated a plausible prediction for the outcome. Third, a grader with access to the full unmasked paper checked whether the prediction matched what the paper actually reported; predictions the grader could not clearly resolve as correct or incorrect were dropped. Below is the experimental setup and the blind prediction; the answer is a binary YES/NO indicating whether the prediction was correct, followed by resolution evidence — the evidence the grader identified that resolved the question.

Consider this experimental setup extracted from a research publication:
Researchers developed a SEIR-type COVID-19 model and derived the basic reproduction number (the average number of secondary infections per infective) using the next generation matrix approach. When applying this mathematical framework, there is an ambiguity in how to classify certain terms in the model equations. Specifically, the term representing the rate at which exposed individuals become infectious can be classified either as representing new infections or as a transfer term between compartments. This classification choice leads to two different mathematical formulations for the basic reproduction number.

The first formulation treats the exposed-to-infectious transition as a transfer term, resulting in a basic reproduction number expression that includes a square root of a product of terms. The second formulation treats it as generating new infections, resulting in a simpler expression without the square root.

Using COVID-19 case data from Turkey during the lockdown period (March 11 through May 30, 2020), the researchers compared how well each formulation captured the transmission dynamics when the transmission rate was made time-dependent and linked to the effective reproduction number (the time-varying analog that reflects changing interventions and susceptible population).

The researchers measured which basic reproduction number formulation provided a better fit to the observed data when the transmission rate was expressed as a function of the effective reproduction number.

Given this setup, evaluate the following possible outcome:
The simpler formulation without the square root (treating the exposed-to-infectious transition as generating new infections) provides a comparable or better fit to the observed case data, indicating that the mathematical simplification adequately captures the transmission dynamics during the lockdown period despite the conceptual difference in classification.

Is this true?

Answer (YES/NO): NO